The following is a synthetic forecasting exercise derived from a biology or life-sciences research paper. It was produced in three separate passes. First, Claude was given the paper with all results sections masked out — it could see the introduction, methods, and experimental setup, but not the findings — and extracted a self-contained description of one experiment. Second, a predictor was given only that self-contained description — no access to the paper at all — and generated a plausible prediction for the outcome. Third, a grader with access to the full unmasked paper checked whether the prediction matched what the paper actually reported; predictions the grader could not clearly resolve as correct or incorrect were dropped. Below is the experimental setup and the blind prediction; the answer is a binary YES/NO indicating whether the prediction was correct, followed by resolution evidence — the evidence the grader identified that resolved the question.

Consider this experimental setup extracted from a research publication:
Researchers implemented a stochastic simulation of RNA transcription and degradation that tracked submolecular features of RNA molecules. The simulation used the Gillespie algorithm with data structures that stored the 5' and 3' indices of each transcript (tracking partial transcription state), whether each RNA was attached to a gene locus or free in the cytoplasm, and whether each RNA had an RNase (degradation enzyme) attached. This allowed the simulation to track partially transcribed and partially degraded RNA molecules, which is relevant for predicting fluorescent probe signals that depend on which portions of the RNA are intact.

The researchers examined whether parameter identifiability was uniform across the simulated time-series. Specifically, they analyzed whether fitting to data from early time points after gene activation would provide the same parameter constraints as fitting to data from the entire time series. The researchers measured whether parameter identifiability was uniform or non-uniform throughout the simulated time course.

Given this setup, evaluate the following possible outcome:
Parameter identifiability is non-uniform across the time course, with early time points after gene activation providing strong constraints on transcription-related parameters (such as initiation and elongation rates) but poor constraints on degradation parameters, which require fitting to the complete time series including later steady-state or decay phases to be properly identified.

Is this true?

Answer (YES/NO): NO